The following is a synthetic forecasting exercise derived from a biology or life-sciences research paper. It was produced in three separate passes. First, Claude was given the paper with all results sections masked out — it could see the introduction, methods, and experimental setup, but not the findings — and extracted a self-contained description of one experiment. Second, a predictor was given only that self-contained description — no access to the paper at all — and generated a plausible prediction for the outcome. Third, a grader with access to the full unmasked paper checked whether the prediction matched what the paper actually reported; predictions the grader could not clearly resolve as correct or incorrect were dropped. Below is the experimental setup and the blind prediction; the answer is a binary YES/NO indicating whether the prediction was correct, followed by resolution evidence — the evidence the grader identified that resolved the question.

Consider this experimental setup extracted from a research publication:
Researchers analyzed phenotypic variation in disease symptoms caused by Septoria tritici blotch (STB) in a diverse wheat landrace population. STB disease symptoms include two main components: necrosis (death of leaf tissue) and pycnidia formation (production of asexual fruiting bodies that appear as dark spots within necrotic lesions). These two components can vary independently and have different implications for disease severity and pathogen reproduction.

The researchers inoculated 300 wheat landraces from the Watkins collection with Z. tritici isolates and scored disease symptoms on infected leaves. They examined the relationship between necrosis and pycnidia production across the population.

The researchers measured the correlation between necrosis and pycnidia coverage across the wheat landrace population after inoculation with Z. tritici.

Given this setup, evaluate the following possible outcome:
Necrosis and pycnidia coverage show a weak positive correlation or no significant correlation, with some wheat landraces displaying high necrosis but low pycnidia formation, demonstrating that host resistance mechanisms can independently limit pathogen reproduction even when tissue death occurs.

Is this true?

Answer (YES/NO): NO